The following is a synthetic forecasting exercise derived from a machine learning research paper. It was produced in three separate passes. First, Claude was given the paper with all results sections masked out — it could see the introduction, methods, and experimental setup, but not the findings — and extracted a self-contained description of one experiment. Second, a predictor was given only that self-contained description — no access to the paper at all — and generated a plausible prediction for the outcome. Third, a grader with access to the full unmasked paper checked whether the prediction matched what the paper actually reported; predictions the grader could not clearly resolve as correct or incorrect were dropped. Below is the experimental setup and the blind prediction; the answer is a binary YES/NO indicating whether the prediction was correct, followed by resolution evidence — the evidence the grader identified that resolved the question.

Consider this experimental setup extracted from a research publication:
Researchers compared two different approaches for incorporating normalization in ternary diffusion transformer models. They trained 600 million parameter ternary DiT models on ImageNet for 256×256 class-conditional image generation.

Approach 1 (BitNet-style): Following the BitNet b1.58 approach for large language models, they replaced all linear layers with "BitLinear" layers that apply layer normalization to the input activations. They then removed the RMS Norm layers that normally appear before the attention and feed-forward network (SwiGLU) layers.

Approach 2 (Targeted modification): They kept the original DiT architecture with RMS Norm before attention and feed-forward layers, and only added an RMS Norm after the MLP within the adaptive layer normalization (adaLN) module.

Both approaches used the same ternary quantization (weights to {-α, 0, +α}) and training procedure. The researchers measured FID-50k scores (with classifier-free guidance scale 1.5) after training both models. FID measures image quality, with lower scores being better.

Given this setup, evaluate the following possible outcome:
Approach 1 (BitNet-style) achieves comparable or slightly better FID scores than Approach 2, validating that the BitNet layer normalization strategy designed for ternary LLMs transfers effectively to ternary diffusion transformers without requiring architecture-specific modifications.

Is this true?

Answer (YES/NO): NO